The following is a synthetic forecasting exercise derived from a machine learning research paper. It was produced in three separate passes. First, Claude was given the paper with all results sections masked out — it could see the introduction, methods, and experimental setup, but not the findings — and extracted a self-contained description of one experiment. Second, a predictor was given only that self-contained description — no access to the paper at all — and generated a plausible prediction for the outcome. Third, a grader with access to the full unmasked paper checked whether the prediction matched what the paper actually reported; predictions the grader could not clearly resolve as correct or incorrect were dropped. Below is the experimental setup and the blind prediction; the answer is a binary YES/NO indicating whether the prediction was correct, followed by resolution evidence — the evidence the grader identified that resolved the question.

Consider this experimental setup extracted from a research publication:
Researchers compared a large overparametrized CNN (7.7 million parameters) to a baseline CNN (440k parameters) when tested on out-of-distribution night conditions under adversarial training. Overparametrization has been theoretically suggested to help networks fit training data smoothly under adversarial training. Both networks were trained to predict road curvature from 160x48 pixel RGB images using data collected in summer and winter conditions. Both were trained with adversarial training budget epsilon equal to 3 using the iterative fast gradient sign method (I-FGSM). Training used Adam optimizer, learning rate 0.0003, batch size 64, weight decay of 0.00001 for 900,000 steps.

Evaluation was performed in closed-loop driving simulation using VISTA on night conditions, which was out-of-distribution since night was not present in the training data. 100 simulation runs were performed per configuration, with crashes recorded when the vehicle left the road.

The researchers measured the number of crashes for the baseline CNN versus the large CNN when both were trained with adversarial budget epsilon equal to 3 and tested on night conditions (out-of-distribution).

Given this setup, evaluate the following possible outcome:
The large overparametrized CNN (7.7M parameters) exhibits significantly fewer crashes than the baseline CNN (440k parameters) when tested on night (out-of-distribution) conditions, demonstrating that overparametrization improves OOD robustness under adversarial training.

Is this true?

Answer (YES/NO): NO